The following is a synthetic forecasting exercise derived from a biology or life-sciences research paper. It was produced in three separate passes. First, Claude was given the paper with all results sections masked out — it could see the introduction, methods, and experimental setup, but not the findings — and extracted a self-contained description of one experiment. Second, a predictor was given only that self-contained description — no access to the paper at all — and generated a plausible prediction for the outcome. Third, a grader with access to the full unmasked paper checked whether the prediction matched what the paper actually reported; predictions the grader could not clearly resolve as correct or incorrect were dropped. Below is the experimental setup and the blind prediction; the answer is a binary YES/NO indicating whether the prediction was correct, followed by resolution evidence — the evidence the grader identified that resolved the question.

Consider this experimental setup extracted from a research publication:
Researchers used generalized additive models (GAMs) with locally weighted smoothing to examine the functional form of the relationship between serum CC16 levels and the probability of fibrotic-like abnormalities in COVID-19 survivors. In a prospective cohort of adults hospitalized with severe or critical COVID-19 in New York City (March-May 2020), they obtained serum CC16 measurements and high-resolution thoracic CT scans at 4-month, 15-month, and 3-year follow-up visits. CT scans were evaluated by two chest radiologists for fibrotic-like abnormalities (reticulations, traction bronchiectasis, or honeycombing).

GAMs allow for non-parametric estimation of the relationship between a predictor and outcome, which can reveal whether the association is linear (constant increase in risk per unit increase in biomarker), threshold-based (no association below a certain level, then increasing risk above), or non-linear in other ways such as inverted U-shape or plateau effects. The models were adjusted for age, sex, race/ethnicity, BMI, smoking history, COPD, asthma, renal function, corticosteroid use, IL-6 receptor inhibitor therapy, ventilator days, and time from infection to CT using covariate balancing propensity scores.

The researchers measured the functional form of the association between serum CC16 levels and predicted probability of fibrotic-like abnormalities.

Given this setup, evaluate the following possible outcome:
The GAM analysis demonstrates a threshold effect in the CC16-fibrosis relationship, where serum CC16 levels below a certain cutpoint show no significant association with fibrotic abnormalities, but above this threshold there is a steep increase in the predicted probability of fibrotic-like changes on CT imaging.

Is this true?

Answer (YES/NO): NO